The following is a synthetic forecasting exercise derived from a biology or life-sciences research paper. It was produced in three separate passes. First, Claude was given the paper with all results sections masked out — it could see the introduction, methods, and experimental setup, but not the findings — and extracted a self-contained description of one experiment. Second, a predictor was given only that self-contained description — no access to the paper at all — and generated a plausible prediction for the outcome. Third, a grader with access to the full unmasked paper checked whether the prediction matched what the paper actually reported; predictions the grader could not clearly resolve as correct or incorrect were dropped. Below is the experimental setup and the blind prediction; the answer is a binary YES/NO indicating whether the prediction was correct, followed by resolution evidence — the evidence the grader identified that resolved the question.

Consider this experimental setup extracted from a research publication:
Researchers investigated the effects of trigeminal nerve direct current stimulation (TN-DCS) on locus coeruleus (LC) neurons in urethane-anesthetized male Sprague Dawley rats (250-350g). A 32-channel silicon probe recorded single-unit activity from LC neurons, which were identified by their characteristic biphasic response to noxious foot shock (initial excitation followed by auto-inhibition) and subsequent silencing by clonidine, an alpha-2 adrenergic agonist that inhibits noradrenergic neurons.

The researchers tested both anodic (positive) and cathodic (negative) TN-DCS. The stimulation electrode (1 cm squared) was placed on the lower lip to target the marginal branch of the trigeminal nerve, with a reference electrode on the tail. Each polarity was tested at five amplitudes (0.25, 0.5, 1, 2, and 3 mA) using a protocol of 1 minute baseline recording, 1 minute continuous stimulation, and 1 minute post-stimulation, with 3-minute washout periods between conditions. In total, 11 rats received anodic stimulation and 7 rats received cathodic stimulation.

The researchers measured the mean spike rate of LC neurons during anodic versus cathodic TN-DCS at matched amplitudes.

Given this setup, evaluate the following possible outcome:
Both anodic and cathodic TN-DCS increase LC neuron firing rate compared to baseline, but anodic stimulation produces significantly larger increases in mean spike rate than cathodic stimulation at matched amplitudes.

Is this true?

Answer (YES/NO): NO